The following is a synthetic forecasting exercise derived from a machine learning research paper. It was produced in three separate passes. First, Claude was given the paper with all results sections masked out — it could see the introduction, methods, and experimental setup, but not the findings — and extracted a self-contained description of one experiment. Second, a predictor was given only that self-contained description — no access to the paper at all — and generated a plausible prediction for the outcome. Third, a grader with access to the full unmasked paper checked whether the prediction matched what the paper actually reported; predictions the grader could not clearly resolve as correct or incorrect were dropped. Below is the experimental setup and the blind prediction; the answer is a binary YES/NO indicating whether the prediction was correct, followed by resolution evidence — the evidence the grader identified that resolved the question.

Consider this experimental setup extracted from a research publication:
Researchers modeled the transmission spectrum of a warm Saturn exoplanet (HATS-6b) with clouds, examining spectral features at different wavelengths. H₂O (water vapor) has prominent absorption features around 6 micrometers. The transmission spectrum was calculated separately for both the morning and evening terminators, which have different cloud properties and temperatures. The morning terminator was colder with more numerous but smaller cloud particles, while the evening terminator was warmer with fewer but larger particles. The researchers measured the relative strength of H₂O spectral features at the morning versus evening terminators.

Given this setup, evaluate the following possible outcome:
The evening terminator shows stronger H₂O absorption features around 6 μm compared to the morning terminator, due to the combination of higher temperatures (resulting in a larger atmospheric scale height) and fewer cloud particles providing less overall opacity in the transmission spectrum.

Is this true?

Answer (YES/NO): YES